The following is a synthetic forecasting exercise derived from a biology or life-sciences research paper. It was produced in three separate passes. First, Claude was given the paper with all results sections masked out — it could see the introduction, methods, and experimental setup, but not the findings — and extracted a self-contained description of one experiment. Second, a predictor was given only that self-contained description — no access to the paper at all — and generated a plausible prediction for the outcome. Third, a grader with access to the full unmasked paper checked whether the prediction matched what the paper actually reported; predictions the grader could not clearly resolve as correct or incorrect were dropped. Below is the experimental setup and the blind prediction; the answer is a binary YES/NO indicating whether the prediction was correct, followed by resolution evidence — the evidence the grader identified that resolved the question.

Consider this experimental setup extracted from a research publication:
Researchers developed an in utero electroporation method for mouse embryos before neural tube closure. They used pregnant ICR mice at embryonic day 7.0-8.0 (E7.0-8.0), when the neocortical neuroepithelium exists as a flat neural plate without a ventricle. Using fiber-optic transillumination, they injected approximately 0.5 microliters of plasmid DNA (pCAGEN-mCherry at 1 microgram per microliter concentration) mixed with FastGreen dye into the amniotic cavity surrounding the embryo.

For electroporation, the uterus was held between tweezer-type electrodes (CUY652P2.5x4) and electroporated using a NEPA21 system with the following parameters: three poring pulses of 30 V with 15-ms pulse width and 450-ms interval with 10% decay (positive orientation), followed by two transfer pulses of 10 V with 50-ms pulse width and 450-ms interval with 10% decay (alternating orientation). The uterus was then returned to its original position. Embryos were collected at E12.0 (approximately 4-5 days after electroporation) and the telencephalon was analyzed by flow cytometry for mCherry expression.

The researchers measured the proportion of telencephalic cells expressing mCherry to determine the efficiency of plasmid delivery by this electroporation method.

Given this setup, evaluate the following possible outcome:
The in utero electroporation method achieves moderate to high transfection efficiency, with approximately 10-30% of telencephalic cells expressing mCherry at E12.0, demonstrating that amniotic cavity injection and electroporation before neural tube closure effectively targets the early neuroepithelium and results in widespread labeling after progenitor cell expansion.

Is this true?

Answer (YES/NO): NO